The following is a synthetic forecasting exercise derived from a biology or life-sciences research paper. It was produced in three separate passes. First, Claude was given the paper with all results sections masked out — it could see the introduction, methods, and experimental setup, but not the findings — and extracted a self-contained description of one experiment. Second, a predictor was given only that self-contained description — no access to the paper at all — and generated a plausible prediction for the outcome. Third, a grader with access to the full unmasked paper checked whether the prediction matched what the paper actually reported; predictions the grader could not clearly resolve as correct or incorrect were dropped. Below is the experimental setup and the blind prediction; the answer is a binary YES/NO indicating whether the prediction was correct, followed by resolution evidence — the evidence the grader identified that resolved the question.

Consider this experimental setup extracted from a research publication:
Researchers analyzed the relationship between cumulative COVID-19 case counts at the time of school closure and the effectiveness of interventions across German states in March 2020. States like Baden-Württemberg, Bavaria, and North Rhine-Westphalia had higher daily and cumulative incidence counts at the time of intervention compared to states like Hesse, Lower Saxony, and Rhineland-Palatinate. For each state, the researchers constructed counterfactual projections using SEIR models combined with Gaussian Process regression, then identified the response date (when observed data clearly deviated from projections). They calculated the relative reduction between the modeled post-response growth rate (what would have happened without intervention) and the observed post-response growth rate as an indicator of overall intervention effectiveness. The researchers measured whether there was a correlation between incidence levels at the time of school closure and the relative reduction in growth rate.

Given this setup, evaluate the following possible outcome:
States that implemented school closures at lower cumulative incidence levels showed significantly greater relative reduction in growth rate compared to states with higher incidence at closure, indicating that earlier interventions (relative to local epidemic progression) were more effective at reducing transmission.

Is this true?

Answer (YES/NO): NO